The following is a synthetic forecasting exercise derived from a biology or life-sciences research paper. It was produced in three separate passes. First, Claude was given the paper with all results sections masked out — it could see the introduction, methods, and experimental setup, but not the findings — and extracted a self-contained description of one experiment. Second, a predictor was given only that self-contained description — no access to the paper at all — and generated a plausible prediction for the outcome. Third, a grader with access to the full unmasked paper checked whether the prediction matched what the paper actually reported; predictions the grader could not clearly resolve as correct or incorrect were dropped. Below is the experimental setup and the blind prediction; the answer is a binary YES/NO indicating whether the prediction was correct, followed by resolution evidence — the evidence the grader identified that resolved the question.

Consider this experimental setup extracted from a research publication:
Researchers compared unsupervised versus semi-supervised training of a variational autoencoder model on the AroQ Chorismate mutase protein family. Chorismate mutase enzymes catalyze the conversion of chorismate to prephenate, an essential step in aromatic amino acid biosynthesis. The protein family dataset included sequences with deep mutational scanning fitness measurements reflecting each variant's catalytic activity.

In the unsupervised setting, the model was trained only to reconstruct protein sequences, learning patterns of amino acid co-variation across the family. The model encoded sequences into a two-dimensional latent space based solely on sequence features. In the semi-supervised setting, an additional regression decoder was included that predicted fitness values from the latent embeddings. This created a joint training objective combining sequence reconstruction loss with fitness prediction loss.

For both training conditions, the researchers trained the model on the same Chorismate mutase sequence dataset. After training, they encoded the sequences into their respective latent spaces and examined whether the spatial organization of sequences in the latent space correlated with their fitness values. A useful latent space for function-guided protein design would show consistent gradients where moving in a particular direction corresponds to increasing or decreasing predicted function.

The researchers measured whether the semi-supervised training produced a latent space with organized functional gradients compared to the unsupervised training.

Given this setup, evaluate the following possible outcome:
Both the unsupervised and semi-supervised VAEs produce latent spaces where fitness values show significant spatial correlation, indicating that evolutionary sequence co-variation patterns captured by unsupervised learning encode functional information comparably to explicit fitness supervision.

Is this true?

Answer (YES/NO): NO